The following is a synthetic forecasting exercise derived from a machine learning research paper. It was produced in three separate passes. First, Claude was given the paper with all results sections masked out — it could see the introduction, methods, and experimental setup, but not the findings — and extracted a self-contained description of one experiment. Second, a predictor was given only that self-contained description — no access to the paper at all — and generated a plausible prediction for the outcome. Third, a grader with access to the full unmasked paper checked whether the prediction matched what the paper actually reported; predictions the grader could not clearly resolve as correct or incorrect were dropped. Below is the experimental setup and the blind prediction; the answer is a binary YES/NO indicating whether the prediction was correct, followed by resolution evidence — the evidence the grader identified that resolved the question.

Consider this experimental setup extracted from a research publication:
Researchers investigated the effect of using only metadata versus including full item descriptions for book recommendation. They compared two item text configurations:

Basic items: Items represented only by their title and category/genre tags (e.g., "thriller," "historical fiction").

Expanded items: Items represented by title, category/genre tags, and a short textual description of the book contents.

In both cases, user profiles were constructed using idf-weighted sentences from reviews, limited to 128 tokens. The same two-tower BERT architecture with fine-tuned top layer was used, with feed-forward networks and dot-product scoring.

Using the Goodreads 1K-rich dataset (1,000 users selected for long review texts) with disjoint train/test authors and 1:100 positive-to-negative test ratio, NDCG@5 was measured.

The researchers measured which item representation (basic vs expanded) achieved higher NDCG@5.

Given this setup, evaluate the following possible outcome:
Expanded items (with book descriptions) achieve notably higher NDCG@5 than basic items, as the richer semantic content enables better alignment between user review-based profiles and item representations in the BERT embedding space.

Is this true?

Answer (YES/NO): YES